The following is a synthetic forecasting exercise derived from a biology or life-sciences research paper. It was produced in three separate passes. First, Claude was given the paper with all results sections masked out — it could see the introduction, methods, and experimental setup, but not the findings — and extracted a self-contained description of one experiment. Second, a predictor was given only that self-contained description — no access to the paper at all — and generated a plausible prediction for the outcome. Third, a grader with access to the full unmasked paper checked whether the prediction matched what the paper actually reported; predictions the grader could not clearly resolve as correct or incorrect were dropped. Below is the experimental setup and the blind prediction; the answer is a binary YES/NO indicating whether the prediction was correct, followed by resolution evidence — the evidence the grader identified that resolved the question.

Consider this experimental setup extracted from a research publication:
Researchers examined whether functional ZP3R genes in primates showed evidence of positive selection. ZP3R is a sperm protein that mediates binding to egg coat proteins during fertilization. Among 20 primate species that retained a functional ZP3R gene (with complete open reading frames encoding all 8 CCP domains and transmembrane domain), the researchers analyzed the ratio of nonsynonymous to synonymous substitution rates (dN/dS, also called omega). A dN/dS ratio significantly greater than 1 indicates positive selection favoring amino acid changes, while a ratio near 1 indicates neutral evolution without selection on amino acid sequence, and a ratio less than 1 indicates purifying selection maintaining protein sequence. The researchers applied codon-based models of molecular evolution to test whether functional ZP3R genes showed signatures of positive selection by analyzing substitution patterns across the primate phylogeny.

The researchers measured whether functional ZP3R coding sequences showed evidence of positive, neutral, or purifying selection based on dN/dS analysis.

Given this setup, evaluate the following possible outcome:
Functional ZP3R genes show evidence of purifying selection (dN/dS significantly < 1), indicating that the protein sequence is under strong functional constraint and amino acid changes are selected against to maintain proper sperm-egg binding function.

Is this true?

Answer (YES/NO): NO